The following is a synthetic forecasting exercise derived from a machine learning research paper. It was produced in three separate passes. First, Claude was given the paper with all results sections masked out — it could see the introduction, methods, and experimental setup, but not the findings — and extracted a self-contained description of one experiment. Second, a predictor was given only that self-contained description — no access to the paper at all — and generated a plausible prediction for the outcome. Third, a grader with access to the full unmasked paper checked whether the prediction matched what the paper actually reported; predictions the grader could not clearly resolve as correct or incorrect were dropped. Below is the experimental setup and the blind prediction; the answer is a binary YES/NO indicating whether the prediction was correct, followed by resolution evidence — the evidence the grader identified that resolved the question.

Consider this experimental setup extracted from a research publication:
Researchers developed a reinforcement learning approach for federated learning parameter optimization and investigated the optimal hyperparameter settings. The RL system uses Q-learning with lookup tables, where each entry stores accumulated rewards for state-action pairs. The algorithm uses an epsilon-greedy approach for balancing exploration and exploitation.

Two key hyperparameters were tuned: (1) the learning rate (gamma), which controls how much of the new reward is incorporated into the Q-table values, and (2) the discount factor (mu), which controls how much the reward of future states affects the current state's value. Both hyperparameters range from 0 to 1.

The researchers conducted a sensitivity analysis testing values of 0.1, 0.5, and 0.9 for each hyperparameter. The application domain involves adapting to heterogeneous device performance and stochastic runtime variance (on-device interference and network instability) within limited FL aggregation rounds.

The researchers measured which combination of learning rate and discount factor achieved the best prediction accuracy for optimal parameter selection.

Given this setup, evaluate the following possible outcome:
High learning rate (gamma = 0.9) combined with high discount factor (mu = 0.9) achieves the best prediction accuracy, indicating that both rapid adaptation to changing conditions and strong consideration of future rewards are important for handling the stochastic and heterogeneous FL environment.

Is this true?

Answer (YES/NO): NO